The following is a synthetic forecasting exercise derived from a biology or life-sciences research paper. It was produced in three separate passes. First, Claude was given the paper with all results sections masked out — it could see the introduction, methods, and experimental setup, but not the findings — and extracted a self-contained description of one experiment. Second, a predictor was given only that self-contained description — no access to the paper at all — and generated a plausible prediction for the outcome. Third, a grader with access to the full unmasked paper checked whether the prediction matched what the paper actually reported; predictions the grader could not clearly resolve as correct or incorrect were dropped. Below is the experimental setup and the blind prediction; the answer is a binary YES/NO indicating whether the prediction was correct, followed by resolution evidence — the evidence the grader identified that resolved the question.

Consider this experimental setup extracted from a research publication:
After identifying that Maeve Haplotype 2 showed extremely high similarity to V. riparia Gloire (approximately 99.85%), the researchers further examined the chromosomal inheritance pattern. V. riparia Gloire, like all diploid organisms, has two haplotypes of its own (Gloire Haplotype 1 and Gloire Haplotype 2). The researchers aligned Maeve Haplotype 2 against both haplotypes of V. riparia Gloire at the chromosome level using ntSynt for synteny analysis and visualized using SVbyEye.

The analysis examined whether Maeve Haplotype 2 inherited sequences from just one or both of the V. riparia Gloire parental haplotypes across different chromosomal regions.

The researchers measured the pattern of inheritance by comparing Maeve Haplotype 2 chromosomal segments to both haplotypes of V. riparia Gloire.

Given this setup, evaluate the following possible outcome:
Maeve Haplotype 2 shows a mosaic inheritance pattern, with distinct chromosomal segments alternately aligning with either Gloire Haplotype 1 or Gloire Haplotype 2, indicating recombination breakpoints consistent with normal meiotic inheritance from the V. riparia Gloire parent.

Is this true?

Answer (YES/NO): YES